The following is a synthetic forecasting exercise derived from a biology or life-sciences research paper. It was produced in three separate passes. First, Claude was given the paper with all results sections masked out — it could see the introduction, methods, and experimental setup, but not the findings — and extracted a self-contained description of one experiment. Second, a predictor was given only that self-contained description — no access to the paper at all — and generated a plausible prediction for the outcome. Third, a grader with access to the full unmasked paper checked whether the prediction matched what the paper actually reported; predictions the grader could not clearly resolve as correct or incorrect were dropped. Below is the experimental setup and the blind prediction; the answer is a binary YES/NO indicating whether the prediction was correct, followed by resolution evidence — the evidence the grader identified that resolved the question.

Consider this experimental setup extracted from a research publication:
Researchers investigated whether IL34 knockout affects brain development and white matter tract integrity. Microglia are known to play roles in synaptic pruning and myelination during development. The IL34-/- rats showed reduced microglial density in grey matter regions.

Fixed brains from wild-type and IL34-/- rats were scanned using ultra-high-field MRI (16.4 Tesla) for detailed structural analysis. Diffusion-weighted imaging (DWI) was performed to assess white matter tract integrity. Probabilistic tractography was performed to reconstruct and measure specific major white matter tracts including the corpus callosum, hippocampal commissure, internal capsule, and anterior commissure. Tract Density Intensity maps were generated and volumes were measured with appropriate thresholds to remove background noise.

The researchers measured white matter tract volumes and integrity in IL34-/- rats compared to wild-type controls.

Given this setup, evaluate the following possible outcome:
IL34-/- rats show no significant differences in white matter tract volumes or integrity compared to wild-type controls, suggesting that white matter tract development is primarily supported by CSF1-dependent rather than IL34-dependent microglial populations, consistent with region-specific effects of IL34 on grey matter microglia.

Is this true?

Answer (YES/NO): YES